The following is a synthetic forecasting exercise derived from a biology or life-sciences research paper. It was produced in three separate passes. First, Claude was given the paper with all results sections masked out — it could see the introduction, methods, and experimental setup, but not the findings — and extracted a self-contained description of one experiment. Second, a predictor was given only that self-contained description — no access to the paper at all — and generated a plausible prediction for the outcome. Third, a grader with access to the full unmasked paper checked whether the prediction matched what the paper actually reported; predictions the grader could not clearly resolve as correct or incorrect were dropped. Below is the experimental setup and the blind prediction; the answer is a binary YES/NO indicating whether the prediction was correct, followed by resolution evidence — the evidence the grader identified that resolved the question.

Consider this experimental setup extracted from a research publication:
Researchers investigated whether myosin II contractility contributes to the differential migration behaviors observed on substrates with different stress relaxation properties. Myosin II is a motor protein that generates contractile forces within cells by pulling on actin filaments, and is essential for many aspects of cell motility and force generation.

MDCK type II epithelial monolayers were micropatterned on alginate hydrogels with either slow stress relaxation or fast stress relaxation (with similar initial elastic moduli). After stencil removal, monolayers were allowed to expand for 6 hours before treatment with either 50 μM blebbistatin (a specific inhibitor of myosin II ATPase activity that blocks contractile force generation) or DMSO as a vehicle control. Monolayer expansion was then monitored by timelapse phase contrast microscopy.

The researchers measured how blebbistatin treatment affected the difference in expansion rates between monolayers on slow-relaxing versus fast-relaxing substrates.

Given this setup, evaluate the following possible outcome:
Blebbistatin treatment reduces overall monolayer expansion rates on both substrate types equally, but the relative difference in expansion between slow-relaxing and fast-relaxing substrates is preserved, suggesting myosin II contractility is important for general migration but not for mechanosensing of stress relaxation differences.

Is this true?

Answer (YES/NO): NO